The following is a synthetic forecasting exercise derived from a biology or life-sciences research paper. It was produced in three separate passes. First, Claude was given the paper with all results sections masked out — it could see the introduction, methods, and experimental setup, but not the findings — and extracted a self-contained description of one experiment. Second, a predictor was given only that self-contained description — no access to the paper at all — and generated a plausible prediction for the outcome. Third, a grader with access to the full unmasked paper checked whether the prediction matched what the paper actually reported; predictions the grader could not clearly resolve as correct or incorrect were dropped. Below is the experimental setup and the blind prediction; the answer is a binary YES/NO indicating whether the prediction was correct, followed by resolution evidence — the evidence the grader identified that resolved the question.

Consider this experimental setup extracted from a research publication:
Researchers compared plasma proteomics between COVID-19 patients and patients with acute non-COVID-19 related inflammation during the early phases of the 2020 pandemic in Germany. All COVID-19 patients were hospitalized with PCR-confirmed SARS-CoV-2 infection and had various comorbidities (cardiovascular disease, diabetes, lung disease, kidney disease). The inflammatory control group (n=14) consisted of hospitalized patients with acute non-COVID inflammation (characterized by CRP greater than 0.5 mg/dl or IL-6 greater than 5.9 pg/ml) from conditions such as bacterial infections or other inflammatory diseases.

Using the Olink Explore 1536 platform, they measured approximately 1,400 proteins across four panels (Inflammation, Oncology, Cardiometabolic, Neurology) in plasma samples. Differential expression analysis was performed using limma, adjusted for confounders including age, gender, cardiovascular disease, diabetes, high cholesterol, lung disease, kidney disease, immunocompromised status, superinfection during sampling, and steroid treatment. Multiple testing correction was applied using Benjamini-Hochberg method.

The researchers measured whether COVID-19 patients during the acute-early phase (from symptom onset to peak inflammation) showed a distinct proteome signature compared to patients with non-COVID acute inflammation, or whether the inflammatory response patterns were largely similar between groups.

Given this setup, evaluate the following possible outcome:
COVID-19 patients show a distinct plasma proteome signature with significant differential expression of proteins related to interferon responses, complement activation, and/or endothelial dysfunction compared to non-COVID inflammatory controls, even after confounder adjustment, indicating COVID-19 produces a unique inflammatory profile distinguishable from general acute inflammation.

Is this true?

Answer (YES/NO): YES